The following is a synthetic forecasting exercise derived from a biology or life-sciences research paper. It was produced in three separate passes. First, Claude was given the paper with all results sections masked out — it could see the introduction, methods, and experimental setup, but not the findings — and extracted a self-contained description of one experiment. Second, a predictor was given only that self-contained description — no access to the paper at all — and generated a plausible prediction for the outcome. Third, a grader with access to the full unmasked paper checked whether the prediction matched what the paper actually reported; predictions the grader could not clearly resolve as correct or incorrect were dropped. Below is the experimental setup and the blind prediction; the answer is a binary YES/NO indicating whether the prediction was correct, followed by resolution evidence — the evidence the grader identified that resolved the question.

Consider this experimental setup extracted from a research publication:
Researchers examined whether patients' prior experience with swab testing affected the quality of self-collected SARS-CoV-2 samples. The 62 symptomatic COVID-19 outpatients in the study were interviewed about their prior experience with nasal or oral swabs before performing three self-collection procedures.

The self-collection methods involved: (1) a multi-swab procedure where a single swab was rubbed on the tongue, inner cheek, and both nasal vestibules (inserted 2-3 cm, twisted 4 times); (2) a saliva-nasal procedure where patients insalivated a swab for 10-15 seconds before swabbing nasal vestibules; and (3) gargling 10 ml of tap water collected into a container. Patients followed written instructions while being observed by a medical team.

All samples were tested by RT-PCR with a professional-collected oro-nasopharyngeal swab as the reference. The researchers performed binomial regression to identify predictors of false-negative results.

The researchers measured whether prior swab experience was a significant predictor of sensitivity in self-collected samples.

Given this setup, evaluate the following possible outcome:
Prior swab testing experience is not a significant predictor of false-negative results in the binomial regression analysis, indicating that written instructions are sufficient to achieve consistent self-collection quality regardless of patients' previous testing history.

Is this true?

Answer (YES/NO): YES